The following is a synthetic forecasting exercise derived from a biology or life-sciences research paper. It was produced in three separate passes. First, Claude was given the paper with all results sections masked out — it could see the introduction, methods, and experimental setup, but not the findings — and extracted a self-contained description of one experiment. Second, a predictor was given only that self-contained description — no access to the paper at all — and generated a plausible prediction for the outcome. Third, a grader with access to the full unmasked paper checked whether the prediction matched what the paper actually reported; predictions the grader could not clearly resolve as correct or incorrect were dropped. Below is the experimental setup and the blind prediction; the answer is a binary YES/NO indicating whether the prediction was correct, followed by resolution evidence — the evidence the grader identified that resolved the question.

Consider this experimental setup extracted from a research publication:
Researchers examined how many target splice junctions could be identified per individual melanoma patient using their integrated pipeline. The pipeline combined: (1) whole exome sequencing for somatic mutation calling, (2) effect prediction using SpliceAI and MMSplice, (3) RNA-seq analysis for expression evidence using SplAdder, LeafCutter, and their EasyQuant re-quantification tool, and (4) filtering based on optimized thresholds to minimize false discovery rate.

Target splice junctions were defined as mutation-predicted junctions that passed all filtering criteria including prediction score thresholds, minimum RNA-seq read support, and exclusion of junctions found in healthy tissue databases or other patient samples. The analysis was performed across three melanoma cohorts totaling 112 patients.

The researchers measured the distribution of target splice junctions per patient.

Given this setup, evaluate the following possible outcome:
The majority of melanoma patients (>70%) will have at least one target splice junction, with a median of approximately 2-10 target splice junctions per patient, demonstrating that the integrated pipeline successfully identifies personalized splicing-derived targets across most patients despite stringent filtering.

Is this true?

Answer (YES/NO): NO